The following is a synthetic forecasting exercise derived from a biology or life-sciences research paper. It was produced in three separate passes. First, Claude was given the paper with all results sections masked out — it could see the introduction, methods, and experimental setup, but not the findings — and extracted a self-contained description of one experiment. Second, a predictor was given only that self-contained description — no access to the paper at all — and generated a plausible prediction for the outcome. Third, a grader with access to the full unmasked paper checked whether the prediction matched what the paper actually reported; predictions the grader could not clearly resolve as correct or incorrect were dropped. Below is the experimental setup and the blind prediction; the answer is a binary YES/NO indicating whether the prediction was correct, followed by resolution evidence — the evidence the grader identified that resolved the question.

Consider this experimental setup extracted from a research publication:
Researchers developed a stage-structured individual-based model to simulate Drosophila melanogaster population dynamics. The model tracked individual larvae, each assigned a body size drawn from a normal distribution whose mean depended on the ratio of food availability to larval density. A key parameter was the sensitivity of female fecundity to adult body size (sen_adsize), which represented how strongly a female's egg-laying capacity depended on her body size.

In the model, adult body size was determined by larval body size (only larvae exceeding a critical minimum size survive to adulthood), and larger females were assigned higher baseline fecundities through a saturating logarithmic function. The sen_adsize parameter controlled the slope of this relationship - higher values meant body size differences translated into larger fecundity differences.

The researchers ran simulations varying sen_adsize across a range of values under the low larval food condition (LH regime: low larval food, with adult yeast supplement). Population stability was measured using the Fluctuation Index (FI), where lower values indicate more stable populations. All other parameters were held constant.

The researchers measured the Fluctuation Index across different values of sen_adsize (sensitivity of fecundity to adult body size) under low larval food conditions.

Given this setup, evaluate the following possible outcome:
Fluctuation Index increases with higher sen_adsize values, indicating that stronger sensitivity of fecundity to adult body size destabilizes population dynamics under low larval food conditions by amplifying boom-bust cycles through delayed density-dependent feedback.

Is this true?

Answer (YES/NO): NO